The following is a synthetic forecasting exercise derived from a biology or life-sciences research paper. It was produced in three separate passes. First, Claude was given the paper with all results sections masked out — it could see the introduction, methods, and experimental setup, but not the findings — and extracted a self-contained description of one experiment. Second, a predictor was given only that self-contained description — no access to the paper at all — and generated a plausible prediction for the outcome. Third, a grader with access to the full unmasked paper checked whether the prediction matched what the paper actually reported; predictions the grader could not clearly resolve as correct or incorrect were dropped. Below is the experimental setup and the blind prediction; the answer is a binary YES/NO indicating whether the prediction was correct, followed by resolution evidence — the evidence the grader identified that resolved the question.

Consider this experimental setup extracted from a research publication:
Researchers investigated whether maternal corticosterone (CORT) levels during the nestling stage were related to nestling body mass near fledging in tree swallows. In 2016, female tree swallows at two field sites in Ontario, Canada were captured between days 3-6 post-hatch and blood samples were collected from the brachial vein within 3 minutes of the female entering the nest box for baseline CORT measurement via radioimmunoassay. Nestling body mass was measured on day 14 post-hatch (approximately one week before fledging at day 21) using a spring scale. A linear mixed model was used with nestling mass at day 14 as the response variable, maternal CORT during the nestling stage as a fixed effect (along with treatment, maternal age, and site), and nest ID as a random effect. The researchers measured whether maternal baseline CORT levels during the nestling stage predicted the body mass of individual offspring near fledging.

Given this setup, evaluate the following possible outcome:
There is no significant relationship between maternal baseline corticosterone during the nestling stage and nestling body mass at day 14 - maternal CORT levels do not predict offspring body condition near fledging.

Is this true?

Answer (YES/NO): YES